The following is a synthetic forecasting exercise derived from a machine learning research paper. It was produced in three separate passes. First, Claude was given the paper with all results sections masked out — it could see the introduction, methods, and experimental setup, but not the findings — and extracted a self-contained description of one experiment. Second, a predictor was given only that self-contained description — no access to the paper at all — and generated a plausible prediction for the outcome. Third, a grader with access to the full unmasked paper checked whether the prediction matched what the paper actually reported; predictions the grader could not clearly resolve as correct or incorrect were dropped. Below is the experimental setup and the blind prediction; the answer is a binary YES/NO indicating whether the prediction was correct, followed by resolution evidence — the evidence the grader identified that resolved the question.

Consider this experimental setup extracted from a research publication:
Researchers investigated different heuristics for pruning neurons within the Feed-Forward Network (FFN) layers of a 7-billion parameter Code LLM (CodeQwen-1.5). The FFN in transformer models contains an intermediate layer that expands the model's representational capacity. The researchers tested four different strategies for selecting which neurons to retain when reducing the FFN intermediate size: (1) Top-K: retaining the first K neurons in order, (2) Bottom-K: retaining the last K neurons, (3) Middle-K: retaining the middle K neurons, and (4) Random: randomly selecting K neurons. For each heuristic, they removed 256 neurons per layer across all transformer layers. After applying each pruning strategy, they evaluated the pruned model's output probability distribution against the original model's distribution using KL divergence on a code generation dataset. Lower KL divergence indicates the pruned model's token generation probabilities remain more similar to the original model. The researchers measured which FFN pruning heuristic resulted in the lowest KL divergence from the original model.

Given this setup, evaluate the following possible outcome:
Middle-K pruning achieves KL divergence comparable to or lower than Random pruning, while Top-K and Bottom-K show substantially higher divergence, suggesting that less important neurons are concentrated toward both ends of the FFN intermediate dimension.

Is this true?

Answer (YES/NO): NO